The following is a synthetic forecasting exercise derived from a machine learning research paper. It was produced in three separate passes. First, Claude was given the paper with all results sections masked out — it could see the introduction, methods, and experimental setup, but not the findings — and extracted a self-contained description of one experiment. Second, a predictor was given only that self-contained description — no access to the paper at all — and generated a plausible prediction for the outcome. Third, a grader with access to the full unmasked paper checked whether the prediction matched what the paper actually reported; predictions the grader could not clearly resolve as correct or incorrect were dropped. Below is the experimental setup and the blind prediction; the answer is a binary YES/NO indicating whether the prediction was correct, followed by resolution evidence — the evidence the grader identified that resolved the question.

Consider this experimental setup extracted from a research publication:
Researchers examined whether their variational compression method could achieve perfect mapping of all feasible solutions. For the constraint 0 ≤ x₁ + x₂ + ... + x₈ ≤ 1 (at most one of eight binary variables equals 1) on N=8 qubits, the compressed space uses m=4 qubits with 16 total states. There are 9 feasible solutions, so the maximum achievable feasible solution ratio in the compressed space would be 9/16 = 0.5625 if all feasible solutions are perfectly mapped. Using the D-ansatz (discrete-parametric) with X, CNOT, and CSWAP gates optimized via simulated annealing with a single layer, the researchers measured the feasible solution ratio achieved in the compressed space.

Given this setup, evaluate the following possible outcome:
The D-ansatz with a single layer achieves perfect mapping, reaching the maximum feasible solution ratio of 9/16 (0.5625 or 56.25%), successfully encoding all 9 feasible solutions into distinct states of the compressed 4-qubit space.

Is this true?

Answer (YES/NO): YES